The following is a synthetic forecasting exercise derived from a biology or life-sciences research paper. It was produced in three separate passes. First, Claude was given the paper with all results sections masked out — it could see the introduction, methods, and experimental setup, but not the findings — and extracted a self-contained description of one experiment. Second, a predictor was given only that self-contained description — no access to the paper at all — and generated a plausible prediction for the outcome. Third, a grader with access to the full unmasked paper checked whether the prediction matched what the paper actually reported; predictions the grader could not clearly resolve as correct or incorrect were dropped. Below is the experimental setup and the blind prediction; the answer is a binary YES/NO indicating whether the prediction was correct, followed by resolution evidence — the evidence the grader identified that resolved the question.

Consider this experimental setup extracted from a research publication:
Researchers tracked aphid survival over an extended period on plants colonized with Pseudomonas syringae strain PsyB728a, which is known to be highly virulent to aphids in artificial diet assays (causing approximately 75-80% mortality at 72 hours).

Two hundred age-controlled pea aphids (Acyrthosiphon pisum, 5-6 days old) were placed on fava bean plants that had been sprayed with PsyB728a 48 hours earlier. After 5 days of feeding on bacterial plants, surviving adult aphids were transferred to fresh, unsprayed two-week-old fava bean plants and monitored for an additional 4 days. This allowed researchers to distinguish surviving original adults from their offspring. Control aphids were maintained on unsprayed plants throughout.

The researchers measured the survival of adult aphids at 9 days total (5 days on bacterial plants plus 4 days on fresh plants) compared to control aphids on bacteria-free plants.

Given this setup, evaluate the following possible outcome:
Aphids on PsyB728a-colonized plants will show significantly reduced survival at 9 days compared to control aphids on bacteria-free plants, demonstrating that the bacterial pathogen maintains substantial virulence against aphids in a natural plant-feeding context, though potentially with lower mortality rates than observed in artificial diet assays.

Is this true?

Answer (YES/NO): YES